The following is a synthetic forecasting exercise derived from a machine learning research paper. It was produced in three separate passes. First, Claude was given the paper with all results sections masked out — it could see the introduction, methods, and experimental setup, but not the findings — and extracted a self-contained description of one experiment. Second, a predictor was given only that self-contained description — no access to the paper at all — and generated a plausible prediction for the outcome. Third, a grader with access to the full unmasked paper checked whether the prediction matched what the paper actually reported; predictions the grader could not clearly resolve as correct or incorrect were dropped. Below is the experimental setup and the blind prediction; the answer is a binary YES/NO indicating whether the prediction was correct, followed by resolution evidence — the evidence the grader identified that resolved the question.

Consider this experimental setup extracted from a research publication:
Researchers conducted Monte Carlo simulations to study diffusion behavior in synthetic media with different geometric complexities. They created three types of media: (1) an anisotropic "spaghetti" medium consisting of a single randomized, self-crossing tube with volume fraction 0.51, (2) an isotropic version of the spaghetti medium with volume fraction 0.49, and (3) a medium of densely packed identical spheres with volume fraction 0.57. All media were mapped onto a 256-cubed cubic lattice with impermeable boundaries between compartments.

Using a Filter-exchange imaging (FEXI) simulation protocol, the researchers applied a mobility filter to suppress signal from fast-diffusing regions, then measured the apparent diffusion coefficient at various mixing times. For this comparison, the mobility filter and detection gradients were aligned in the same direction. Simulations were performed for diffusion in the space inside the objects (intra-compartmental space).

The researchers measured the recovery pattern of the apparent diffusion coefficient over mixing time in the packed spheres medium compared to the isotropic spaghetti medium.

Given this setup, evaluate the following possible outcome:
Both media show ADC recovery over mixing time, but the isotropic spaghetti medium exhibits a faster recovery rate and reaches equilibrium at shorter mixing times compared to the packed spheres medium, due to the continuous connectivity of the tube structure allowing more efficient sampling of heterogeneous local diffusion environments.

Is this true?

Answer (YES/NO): NO